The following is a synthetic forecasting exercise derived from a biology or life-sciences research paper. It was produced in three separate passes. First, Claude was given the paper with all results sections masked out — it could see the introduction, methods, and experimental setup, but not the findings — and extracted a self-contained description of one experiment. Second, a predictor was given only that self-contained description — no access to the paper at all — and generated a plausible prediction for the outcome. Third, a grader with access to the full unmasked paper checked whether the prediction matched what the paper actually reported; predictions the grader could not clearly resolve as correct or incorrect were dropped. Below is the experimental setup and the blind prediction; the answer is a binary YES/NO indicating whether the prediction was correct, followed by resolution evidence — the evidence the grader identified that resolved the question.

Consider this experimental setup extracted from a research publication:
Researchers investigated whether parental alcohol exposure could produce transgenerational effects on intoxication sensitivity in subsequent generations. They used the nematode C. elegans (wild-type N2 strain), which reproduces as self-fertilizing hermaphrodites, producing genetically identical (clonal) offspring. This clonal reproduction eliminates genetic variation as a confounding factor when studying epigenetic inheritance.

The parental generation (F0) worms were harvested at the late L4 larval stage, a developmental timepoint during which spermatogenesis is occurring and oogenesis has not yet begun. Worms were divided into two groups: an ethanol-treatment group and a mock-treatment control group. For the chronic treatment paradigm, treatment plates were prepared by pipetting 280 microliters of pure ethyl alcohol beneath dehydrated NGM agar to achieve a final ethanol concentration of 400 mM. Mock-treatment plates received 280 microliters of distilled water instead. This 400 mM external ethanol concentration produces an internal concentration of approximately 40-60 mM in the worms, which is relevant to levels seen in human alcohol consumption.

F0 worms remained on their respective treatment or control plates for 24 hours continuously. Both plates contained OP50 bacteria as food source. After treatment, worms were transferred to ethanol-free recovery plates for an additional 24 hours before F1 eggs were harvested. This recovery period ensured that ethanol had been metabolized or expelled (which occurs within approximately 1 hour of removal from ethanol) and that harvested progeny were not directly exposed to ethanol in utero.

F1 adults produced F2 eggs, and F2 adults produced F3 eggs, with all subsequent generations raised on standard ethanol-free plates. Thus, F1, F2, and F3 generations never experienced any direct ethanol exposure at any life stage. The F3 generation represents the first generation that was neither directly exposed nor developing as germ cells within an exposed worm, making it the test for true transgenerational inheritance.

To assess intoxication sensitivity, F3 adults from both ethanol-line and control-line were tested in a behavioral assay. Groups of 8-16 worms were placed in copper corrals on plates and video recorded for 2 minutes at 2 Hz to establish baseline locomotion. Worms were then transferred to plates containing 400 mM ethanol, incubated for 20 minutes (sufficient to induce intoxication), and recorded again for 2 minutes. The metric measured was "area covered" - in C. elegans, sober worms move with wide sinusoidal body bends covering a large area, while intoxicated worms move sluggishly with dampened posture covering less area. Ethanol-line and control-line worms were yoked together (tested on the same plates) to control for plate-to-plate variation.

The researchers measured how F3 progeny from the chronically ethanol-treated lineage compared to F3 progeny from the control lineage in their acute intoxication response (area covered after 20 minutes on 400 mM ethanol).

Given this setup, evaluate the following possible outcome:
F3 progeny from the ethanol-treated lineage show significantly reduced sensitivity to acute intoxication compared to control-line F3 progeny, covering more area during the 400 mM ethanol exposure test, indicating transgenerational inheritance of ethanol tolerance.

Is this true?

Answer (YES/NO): YES